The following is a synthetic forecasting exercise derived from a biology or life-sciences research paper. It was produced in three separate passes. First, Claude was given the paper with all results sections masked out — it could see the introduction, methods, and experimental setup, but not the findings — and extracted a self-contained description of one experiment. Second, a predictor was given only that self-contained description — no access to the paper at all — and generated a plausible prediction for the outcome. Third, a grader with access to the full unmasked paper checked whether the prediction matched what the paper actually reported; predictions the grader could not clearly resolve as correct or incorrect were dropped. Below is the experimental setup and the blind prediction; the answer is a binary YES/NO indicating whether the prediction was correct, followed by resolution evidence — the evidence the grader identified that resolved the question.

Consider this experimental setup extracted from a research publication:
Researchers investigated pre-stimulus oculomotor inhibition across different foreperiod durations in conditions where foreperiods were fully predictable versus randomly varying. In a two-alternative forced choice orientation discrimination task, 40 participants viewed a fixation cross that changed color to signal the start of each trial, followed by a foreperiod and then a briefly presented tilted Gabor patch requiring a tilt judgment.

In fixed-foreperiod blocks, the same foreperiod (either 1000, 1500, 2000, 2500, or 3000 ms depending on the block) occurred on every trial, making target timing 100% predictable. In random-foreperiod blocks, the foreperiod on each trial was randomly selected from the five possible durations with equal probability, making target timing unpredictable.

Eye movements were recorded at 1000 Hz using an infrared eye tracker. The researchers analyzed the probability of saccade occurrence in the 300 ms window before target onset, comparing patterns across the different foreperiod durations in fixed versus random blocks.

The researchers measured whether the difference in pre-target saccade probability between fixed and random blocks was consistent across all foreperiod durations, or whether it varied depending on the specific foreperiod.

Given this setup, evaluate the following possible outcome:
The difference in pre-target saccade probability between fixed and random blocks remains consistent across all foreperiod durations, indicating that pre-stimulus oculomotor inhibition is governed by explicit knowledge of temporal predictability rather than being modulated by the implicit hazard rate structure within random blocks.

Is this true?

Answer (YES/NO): NO